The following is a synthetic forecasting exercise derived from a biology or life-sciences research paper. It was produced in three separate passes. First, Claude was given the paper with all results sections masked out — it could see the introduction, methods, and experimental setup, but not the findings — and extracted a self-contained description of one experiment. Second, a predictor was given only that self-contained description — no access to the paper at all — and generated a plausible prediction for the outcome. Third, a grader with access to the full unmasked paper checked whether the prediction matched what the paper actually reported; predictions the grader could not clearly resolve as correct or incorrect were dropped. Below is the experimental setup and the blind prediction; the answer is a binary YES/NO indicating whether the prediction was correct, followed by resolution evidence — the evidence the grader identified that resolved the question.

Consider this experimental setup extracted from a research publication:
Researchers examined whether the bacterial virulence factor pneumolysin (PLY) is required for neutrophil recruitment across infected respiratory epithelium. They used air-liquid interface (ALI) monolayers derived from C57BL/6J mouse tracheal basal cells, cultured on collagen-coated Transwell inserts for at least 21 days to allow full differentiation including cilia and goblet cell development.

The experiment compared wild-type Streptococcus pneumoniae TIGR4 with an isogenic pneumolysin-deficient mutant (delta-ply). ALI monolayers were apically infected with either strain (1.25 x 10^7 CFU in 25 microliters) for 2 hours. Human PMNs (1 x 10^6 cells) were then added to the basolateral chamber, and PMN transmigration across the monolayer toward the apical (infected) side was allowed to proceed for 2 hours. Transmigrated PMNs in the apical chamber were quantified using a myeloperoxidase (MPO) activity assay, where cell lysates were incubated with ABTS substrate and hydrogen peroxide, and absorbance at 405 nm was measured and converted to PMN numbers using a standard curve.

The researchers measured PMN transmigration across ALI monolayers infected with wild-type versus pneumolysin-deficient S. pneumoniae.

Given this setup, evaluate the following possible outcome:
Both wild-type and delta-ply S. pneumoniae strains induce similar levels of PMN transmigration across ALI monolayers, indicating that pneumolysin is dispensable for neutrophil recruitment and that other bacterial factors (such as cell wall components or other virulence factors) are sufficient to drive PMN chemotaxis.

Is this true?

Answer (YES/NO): NO